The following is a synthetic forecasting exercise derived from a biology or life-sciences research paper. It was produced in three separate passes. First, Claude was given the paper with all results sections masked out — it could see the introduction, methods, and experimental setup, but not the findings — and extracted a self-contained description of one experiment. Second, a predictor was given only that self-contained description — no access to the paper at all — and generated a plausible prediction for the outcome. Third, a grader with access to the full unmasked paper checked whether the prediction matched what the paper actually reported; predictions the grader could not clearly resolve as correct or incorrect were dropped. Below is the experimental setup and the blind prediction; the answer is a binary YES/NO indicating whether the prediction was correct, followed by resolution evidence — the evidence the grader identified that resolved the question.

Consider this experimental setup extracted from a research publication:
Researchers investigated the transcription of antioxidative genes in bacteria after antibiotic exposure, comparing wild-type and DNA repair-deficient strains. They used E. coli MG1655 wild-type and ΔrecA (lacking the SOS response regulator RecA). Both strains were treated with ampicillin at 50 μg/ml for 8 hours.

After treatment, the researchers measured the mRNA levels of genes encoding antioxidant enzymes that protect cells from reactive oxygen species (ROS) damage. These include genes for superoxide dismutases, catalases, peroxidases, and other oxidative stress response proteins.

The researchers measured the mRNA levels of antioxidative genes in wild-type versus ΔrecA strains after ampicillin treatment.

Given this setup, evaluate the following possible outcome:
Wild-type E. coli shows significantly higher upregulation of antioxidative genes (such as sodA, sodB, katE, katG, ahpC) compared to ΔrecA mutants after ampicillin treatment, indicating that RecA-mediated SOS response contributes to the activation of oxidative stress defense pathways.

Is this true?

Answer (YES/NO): NO